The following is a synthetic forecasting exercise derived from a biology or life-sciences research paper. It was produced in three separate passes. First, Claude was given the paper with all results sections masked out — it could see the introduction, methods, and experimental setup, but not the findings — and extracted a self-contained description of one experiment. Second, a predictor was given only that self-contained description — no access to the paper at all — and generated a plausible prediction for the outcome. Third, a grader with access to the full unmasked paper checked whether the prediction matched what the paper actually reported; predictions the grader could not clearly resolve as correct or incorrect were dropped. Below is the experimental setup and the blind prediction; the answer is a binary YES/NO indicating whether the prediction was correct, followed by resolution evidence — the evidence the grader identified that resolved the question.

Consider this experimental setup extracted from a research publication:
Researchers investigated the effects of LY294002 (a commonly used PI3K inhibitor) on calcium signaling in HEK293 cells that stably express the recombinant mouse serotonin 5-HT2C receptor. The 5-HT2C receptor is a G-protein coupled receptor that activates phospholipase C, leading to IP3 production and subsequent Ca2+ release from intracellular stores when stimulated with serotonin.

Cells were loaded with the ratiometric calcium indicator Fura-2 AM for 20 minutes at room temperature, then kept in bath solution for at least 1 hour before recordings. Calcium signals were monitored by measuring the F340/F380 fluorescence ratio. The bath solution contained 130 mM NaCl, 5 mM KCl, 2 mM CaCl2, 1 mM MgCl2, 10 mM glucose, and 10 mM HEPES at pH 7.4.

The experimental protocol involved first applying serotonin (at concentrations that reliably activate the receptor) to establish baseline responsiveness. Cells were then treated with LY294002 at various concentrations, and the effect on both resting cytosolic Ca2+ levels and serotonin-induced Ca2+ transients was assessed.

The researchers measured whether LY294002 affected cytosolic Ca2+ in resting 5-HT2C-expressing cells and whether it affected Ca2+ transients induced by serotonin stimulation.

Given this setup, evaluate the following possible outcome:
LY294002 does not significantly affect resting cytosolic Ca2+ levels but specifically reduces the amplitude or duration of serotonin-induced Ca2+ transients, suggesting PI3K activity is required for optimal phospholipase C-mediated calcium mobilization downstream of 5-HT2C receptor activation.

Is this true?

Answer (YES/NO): NO